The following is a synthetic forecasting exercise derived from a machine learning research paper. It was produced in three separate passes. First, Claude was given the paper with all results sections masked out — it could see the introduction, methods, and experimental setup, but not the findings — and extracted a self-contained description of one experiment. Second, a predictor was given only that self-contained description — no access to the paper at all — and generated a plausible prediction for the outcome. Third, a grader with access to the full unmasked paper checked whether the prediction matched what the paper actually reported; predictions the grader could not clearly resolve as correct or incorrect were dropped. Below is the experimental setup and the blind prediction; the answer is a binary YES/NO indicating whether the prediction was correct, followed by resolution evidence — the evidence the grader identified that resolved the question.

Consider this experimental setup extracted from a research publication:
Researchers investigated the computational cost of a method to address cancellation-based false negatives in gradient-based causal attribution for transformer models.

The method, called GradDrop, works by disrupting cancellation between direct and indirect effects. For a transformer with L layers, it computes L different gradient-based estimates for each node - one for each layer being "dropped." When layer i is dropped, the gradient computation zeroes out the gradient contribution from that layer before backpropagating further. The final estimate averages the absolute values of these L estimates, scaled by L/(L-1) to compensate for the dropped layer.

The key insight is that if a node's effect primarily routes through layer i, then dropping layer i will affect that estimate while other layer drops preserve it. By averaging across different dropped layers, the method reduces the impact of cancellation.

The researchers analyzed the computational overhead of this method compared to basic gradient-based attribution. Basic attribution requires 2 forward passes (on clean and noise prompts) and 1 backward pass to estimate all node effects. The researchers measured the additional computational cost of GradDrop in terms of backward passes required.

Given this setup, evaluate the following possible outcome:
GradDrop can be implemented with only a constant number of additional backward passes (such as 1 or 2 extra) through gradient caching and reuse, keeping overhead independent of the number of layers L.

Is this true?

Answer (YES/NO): NO